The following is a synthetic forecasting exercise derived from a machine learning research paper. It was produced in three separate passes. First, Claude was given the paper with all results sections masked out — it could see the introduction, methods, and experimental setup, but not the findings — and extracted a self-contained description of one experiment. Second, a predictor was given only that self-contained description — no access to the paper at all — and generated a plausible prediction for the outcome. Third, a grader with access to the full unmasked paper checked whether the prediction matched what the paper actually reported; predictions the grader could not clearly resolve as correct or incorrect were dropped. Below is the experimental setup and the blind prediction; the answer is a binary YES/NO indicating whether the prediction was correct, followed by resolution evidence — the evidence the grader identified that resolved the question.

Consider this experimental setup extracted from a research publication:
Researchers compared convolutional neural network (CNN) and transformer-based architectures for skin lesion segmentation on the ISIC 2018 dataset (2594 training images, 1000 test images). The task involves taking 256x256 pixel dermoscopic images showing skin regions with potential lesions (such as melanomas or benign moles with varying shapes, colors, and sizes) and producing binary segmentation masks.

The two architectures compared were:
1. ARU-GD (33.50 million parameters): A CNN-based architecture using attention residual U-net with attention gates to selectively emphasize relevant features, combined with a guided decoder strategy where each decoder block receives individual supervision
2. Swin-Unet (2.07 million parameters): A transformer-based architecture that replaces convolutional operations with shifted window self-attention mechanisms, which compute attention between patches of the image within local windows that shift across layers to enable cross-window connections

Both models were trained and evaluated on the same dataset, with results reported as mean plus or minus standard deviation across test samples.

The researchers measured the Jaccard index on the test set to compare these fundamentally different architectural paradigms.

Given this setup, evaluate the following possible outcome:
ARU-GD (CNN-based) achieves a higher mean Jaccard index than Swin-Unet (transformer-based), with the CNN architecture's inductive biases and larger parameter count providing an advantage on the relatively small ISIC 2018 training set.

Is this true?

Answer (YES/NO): YES